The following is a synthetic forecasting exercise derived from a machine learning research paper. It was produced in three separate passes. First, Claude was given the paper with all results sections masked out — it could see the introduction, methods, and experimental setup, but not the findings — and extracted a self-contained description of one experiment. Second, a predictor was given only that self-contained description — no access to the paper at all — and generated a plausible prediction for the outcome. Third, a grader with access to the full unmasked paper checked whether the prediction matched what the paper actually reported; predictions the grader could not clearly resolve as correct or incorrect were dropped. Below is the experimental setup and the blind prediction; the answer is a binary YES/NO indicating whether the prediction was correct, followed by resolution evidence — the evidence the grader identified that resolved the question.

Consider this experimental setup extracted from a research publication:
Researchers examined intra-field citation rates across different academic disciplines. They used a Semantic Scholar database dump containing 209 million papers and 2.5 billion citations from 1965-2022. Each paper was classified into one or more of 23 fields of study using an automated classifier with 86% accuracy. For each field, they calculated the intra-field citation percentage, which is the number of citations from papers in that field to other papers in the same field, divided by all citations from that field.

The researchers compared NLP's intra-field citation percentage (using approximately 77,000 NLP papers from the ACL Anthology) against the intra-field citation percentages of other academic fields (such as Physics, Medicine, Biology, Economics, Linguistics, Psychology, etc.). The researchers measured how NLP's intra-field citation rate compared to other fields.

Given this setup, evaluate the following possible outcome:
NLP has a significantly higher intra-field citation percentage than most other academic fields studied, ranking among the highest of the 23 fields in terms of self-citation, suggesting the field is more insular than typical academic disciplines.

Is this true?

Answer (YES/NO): NO